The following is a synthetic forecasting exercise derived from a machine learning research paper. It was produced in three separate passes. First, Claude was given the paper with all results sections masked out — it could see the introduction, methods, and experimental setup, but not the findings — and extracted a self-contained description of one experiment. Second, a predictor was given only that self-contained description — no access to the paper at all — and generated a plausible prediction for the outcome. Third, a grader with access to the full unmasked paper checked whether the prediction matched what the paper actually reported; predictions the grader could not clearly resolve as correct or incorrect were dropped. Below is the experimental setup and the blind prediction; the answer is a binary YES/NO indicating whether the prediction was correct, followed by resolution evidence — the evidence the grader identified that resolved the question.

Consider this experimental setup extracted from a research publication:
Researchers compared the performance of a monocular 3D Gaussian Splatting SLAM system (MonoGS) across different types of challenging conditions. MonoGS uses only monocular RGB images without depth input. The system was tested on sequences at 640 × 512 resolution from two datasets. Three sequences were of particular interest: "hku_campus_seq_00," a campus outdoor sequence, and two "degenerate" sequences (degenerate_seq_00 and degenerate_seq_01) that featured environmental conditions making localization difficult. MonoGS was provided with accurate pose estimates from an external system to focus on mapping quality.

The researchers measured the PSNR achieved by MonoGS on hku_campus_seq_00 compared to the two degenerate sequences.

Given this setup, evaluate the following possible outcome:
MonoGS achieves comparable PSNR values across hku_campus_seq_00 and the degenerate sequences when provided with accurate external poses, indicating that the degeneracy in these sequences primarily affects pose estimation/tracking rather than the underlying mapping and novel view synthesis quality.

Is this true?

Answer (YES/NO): YES